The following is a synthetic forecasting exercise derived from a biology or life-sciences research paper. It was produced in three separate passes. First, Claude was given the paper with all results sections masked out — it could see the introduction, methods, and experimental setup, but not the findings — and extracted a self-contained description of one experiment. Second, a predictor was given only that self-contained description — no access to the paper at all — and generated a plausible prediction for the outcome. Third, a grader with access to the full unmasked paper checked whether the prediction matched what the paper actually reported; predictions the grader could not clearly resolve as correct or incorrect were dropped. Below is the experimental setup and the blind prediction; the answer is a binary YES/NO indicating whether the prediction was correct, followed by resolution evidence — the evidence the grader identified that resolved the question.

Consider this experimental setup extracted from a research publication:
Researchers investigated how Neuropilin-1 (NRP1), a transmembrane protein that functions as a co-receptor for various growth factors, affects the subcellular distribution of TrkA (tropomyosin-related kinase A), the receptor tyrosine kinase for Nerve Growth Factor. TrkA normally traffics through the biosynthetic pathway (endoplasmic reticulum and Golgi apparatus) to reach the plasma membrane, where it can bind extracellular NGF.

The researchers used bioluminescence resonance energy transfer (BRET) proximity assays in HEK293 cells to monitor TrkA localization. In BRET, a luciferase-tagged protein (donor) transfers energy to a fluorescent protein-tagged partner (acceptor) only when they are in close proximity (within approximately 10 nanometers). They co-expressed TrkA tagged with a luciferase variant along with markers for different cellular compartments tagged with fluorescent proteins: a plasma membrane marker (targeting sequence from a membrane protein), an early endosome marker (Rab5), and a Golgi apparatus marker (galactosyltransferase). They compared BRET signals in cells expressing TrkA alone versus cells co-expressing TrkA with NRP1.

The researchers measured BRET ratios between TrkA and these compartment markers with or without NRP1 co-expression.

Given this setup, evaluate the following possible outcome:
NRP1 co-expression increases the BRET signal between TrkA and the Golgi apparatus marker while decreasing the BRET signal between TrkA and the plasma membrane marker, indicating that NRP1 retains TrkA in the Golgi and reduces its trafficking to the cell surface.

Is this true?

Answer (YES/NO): NO